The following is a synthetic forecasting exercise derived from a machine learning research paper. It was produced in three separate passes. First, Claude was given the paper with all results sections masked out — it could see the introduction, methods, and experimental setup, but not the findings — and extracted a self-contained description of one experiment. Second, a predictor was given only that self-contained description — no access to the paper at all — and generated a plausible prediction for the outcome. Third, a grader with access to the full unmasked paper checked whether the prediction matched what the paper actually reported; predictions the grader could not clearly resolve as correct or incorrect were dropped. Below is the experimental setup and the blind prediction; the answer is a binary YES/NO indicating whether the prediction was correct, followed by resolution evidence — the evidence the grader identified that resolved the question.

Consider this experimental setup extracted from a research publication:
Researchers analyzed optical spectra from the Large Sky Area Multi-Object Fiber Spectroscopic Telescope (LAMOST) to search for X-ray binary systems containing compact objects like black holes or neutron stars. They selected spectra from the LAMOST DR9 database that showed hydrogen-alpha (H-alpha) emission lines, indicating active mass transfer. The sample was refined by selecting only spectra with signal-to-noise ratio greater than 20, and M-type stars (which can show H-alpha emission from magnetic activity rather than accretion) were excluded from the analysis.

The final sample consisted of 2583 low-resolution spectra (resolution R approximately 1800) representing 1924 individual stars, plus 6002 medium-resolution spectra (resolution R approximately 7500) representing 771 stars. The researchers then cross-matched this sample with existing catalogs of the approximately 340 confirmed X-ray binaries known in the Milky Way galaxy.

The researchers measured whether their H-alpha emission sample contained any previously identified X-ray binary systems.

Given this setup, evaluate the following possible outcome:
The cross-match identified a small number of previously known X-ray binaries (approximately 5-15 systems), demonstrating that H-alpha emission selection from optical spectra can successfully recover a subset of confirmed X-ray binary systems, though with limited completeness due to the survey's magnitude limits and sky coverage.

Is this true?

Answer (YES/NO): NO